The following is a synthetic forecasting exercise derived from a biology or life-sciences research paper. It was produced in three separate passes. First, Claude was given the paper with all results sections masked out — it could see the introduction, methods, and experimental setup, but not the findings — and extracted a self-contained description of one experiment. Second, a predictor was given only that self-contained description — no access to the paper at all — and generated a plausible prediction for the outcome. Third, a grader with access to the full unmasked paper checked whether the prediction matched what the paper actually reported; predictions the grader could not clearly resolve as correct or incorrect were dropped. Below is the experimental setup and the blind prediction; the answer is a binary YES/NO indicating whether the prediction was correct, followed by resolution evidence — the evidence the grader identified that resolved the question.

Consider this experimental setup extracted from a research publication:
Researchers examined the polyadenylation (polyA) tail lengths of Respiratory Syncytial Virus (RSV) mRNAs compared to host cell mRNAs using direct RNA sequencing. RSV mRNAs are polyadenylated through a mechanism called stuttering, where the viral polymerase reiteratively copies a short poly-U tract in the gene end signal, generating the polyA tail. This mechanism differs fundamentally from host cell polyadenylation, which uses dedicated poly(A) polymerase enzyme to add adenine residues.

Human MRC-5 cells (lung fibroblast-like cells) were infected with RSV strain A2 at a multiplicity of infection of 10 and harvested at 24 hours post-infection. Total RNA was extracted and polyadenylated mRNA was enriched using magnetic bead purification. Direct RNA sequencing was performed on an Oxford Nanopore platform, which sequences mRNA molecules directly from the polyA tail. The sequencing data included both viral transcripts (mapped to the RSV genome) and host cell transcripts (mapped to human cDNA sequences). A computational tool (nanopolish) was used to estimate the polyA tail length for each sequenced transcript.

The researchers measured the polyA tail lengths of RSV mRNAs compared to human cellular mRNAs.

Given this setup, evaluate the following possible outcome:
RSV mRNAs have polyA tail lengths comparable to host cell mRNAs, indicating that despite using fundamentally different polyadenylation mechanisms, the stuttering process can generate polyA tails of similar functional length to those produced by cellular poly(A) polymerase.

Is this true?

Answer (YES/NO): YES